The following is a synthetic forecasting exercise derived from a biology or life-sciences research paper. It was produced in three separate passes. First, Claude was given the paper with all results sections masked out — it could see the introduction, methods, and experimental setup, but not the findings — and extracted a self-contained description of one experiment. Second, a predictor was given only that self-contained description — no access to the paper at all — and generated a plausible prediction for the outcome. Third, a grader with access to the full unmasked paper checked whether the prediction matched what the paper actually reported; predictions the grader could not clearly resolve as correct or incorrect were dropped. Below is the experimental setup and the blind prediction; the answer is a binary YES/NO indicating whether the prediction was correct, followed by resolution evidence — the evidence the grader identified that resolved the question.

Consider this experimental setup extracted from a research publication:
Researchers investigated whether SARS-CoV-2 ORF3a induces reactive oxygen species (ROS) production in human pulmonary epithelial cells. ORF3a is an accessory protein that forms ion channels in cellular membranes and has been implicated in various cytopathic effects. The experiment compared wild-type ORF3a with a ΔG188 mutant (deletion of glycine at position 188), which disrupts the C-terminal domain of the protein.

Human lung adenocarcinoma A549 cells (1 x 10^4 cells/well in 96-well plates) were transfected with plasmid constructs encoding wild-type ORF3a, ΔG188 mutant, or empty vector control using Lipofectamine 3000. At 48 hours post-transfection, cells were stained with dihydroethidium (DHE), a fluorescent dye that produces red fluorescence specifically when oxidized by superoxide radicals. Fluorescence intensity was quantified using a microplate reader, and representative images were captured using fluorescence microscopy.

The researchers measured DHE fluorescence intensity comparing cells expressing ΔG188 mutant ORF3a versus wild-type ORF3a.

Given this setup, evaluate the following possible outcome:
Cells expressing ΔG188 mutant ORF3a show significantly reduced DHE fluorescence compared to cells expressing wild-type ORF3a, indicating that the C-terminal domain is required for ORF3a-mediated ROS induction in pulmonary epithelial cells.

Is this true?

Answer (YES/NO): NO